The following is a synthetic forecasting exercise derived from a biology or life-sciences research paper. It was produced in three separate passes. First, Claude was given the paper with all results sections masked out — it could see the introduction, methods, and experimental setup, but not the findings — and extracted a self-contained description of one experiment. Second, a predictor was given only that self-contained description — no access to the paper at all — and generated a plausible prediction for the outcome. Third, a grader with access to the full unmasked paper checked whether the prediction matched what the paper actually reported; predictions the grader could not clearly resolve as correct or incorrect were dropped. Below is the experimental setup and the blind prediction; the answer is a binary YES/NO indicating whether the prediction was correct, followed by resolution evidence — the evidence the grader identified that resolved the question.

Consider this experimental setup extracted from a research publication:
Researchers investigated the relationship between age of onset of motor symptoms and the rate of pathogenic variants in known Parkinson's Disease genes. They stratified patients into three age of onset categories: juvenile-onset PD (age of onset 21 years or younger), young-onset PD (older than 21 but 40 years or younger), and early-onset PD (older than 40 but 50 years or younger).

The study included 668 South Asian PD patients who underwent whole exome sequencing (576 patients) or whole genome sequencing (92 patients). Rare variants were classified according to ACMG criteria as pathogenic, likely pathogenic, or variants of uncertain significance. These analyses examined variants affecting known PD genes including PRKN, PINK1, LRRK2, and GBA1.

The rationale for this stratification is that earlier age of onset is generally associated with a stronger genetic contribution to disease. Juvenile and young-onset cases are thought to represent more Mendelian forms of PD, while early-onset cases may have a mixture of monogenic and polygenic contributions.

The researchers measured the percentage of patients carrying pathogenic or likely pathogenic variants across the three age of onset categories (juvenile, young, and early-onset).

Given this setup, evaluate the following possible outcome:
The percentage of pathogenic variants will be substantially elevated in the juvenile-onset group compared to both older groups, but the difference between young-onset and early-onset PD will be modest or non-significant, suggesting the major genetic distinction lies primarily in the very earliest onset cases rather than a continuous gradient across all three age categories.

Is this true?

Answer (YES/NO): NO